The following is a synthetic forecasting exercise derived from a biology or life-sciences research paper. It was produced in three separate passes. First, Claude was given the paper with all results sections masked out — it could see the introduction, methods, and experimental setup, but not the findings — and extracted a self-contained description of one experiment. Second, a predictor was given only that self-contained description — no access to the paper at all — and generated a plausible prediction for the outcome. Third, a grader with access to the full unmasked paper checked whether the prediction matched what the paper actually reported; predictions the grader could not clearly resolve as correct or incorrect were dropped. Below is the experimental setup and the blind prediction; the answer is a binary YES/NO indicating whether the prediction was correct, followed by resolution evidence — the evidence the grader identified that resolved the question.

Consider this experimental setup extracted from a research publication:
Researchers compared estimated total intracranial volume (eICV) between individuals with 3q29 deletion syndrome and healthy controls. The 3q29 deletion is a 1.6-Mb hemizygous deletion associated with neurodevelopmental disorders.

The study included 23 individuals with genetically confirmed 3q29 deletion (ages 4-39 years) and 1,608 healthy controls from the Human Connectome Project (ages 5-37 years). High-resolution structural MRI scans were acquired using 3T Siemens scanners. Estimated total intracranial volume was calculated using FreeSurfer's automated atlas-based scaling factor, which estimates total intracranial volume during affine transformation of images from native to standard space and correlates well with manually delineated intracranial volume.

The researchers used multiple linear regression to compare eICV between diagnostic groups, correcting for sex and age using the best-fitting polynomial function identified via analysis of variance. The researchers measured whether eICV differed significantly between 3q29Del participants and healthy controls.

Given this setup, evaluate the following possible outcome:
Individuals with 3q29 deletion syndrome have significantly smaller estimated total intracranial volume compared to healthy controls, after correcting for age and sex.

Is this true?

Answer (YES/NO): YES